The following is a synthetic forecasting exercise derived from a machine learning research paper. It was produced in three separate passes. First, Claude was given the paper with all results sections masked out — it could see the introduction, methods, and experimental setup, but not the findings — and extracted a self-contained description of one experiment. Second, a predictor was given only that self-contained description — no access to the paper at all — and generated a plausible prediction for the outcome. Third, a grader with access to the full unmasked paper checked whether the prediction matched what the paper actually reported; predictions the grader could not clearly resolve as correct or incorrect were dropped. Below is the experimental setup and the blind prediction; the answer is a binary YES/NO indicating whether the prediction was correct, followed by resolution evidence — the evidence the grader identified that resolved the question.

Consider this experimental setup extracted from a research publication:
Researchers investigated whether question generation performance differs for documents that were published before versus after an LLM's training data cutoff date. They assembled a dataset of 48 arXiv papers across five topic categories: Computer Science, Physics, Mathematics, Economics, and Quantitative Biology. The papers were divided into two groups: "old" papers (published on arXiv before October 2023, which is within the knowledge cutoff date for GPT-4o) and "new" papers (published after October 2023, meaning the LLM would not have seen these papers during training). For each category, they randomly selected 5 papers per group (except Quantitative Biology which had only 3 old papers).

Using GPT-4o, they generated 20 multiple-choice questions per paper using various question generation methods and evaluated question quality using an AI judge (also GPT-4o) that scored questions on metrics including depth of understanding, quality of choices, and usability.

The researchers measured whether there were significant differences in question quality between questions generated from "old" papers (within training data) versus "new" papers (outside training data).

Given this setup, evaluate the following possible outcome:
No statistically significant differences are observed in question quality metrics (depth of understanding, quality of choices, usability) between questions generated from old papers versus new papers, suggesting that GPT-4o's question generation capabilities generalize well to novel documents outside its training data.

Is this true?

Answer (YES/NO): YES